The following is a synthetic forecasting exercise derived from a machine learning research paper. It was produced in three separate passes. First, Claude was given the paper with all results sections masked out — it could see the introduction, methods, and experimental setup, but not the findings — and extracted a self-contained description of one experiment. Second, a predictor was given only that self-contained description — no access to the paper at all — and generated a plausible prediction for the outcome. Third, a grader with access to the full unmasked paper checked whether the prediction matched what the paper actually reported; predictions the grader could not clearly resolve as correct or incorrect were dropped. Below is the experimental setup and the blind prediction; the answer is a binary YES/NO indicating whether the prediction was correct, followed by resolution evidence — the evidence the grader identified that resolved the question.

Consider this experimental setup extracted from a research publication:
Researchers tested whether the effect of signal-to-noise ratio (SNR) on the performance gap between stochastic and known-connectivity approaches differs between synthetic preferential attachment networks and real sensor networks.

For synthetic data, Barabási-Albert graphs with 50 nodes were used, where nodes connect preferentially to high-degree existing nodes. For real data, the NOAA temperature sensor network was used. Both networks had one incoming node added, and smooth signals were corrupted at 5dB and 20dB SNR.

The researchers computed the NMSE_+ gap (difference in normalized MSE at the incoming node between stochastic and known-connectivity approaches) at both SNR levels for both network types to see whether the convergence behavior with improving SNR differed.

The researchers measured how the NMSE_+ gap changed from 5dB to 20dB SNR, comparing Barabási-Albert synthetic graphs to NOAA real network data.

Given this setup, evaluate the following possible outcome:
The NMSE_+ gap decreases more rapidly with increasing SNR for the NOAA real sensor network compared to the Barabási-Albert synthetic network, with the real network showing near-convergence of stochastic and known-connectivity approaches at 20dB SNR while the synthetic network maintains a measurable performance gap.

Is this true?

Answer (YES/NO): YES